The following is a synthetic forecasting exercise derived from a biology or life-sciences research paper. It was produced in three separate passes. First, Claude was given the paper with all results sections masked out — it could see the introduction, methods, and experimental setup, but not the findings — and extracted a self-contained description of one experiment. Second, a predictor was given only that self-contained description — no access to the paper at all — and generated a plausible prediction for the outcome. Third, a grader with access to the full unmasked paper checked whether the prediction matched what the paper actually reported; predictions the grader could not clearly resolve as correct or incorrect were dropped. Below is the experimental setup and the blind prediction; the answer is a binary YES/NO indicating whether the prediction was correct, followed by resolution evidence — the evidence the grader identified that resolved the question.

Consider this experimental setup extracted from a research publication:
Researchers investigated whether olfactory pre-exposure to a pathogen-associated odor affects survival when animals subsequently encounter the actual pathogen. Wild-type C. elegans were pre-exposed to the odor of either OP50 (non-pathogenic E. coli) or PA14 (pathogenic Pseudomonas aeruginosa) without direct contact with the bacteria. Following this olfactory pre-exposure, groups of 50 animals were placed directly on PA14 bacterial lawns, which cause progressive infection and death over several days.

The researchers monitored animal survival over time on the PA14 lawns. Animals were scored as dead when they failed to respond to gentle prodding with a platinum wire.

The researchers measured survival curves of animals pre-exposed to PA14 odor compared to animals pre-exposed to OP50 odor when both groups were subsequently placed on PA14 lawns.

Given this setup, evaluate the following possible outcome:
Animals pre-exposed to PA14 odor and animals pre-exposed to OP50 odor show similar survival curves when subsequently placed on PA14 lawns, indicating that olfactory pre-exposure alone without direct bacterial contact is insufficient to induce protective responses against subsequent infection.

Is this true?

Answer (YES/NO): NO